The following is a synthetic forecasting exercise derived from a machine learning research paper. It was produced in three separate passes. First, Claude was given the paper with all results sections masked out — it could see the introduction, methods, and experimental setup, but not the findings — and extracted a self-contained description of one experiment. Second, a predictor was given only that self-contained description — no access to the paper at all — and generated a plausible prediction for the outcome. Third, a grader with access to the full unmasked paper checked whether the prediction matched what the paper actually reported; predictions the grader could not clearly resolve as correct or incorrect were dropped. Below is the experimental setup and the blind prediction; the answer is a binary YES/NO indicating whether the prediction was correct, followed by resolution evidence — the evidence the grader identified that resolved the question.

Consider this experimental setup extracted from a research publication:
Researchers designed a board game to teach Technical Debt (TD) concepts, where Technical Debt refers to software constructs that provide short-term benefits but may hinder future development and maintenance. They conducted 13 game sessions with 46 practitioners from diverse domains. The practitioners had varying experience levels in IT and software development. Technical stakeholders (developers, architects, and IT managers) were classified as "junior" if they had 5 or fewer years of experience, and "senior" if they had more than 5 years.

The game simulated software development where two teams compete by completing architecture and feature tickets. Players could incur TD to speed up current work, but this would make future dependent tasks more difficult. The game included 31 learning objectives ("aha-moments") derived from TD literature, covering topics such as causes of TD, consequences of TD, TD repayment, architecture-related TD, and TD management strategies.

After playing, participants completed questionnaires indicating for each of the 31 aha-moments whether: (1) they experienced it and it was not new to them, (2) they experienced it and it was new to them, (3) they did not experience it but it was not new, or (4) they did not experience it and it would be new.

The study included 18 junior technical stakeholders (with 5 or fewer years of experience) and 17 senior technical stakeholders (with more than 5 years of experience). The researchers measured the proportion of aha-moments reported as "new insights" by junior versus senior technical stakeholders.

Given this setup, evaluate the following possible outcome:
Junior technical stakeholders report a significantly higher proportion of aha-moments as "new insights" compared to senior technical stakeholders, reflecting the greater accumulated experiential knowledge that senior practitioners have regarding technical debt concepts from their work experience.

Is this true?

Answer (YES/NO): YES